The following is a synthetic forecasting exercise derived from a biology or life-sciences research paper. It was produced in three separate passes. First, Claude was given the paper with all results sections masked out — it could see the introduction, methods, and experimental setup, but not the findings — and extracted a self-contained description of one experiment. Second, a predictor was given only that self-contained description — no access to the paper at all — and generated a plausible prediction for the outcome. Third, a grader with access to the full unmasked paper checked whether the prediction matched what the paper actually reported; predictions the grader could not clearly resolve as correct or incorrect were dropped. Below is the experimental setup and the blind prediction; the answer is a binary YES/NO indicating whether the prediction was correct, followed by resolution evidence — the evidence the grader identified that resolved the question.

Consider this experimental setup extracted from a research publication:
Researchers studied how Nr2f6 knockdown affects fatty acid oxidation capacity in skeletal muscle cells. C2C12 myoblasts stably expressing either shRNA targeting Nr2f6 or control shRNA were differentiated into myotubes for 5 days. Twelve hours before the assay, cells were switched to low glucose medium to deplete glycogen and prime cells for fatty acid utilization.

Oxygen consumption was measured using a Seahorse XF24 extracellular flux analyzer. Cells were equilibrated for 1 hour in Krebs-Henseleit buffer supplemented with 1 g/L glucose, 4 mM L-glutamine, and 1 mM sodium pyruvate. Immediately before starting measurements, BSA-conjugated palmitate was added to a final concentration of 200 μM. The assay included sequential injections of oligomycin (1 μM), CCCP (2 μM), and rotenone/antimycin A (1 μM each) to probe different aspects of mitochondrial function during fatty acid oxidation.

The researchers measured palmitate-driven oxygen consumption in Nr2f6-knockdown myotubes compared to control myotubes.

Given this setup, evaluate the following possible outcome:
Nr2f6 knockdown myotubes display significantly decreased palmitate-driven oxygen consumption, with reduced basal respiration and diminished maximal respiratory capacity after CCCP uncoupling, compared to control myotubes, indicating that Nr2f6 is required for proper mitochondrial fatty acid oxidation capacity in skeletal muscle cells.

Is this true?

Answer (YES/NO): NO